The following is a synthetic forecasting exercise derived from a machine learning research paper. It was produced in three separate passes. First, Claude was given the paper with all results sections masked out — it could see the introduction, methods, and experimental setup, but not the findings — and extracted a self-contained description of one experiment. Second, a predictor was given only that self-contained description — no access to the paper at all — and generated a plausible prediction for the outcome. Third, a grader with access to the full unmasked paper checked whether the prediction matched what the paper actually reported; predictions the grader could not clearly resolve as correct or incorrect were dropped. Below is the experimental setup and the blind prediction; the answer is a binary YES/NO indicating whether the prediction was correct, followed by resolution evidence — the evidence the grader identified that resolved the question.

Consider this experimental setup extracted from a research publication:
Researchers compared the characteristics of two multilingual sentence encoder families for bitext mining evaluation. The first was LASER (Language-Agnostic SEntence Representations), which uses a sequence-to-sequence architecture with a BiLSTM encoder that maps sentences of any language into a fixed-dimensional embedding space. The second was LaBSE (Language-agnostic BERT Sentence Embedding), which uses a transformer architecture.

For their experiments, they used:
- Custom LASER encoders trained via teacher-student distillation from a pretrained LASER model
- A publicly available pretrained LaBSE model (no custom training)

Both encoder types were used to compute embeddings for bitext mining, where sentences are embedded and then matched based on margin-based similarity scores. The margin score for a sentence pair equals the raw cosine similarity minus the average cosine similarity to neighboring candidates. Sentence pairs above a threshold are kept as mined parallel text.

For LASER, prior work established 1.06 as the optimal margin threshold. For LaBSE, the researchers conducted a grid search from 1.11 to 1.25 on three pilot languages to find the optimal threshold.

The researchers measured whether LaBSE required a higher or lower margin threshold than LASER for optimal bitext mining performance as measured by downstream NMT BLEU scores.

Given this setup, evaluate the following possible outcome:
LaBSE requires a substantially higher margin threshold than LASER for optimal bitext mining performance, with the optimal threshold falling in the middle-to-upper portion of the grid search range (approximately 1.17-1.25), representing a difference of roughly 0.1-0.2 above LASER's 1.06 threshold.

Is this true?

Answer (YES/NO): NO